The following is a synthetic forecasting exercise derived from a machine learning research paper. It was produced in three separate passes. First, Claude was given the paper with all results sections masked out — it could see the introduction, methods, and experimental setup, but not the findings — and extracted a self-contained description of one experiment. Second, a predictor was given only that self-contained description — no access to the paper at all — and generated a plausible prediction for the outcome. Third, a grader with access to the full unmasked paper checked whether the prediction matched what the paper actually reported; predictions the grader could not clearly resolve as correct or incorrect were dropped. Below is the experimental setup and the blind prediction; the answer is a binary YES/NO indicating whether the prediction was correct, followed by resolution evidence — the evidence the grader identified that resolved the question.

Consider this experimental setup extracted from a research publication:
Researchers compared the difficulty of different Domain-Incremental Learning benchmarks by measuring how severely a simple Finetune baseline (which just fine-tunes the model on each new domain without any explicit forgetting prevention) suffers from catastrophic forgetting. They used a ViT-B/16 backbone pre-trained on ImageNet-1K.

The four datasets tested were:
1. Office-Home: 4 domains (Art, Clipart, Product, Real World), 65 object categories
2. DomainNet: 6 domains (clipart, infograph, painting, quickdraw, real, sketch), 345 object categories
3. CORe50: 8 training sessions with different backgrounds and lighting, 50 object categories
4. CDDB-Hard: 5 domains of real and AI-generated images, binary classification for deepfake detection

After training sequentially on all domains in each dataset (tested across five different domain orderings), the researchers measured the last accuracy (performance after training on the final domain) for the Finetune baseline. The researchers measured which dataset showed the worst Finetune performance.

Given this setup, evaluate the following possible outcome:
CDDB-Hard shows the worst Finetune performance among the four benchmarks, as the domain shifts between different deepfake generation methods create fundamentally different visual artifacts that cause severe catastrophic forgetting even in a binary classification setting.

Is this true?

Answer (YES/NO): NO